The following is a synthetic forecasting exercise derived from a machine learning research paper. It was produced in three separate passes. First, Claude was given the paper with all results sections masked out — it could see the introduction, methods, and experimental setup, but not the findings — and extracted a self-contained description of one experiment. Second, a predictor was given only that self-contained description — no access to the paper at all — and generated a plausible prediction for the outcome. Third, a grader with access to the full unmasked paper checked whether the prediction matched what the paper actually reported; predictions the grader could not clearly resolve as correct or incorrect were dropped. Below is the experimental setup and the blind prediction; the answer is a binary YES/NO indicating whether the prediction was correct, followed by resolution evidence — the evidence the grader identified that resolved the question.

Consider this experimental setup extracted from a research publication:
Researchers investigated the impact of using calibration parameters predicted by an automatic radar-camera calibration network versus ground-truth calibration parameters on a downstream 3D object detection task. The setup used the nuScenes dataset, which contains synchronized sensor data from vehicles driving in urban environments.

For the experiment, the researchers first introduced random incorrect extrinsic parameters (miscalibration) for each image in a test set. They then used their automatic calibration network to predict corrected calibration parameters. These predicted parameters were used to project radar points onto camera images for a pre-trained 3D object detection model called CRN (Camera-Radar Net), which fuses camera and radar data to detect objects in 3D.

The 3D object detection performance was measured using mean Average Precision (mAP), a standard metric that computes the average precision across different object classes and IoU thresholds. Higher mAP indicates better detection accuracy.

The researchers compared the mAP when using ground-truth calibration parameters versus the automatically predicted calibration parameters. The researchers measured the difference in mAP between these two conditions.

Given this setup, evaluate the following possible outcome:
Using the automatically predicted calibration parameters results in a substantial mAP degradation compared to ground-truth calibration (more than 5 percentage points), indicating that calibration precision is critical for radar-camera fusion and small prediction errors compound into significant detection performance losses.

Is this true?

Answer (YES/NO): NO